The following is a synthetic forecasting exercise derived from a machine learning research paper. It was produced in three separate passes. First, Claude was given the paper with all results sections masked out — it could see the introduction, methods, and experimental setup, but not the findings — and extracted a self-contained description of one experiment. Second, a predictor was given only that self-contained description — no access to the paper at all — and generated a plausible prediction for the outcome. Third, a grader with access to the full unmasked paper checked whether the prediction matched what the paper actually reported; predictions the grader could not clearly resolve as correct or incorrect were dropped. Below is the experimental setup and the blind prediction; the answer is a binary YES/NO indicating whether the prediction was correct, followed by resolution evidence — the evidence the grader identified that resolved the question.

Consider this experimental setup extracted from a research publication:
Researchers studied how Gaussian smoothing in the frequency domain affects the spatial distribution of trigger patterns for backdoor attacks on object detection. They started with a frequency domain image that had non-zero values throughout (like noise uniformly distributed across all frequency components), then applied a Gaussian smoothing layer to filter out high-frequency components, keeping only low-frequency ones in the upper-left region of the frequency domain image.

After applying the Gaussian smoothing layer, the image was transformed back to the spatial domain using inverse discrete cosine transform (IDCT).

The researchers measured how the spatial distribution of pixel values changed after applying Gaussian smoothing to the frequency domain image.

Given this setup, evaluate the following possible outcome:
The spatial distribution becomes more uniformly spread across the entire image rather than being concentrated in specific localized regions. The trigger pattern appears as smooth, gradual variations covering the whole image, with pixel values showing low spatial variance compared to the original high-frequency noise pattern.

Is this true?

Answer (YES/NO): YES